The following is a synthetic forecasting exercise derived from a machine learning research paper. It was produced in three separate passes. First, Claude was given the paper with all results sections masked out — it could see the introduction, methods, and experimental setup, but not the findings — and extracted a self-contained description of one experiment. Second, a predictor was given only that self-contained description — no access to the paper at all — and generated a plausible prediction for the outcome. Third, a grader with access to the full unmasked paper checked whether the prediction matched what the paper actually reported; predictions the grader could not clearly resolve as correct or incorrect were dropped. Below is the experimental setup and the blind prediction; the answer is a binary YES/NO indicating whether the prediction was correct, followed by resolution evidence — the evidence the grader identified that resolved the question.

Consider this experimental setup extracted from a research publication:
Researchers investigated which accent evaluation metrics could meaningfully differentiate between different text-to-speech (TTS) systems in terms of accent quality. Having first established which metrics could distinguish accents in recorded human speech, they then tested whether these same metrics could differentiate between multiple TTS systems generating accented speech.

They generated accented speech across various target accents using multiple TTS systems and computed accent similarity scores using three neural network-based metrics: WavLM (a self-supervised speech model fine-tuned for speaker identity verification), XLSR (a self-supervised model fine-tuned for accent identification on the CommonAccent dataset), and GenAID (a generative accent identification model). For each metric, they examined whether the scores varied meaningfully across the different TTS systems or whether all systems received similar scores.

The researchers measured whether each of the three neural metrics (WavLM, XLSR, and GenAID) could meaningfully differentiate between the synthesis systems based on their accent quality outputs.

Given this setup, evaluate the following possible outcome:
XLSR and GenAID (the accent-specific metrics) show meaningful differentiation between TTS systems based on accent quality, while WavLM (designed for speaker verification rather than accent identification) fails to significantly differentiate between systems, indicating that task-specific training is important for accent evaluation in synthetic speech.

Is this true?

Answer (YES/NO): NO